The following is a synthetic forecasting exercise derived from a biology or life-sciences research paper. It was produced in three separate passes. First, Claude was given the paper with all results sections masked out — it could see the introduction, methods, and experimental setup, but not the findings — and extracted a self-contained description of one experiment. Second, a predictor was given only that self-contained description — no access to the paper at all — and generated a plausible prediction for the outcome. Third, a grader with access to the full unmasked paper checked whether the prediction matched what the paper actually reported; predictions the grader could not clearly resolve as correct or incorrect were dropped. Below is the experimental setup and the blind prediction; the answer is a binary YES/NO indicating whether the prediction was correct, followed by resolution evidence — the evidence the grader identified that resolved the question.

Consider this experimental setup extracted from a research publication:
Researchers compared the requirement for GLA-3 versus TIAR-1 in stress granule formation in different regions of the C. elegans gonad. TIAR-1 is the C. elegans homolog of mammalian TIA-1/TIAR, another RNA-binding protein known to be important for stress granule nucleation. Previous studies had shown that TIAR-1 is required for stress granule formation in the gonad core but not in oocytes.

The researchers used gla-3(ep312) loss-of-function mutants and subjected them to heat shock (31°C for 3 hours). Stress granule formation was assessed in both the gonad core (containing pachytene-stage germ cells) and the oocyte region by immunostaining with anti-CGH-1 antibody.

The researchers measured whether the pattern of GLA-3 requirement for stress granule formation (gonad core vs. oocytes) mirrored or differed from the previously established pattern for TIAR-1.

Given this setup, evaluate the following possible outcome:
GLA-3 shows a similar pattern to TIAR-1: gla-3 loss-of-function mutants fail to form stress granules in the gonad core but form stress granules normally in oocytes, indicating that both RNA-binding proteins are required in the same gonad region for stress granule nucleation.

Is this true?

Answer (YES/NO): YES